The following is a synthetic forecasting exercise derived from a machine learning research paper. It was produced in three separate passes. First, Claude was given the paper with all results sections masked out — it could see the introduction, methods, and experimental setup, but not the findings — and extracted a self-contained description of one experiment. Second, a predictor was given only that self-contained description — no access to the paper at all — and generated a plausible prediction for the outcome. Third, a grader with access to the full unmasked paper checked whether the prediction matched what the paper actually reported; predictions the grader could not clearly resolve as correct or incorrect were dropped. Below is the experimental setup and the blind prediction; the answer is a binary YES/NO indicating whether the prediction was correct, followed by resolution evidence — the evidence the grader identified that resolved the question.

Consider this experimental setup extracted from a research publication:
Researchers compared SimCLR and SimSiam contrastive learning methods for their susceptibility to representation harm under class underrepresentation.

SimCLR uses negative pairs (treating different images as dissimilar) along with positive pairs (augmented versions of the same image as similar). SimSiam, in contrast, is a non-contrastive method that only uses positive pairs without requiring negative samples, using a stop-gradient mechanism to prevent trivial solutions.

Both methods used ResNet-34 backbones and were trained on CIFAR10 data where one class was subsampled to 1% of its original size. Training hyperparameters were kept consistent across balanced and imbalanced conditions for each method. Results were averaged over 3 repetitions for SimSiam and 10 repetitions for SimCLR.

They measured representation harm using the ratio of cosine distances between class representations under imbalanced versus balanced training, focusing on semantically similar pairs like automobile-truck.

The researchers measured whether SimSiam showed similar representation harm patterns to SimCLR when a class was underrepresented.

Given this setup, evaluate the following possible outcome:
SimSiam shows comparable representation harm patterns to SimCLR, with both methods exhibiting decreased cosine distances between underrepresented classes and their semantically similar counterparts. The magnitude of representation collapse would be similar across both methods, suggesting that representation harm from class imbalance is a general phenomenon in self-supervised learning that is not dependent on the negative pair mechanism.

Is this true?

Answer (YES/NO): YES